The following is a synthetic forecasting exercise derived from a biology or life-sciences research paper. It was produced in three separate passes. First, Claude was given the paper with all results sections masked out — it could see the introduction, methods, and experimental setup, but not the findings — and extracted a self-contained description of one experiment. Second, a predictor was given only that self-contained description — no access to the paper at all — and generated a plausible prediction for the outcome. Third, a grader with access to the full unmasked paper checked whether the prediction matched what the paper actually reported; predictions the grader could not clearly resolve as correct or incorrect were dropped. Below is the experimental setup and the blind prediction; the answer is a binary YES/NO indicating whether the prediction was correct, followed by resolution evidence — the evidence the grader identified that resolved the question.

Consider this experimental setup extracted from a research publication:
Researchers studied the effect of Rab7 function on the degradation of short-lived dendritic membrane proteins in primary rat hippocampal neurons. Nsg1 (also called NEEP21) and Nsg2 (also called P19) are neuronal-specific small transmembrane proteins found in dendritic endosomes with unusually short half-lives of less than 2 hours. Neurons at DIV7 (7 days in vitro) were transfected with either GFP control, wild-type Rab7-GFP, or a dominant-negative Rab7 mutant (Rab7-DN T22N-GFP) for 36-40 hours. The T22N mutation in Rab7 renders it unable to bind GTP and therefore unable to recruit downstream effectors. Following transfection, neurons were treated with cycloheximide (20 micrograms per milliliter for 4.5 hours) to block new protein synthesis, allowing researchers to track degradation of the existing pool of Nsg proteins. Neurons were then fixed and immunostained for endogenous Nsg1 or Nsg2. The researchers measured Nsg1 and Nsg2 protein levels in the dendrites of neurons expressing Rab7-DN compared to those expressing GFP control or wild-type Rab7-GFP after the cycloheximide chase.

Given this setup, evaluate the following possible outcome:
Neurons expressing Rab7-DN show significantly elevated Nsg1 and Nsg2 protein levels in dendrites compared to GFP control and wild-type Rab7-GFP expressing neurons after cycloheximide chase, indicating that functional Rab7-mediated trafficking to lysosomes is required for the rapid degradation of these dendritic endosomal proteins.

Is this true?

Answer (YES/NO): YES